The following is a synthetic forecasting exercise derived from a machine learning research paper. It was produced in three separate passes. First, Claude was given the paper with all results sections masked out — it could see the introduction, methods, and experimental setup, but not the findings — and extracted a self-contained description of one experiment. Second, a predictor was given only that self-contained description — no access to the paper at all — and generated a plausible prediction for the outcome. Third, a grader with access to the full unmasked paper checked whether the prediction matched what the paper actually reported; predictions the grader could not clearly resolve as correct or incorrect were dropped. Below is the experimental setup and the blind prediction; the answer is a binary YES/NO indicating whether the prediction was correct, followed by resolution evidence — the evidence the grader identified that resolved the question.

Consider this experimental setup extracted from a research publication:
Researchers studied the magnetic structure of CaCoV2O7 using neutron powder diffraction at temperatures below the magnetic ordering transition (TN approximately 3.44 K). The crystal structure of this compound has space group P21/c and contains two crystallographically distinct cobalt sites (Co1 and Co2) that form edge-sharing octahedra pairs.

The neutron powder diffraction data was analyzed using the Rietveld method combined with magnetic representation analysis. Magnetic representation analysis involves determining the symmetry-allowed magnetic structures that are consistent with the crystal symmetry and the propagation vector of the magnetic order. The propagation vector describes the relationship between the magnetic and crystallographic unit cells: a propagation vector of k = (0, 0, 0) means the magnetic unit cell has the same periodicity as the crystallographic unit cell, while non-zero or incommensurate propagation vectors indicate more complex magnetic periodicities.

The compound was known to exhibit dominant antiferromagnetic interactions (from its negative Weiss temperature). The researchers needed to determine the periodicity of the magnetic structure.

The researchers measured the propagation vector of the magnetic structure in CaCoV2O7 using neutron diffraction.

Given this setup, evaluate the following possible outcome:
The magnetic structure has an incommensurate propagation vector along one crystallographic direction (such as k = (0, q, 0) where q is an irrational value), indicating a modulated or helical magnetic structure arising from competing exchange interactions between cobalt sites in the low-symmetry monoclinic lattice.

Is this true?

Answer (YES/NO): NO